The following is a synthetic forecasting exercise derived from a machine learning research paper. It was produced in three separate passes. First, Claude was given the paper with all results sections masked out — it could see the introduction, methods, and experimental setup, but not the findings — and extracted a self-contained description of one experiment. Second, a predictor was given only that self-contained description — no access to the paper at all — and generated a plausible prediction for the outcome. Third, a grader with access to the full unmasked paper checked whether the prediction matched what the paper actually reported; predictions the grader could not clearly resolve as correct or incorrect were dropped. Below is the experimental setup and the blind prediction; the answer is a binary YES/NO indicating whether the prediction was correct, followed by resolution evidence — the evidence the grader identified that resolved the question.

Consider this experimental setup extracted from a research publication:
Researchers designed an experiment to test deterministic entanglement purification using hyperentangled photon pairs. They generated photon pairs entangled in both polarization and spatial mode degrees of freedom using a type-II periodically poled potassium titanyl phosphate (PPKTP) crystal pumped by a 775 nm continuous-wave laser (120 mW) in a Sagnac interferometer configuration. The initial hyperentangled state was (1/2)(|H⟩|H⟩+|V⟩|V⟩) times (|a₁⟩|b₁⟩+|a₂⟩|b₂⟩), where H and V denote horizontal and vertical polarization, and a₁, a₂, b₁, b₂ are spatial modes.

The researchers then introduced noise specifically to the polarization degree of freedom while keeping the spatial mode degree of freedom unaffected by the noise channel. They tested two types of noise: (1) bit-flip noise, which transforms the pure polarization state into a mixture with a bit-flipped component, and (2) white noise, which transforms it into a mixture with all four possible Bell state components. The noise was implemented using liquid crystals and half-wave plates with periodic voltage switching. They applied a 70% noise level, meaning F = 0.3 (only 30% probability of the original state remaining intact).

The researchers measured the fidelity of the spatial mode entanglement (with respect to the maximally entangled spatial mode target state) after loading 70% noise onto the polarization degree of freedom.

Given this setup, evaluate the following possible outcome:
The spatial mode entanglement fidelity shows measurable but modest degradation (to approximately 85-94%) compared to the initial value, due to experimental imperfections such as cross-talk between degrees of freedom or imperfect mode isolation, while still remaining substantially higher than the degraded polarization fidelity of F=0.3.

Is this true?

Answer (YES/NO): NO